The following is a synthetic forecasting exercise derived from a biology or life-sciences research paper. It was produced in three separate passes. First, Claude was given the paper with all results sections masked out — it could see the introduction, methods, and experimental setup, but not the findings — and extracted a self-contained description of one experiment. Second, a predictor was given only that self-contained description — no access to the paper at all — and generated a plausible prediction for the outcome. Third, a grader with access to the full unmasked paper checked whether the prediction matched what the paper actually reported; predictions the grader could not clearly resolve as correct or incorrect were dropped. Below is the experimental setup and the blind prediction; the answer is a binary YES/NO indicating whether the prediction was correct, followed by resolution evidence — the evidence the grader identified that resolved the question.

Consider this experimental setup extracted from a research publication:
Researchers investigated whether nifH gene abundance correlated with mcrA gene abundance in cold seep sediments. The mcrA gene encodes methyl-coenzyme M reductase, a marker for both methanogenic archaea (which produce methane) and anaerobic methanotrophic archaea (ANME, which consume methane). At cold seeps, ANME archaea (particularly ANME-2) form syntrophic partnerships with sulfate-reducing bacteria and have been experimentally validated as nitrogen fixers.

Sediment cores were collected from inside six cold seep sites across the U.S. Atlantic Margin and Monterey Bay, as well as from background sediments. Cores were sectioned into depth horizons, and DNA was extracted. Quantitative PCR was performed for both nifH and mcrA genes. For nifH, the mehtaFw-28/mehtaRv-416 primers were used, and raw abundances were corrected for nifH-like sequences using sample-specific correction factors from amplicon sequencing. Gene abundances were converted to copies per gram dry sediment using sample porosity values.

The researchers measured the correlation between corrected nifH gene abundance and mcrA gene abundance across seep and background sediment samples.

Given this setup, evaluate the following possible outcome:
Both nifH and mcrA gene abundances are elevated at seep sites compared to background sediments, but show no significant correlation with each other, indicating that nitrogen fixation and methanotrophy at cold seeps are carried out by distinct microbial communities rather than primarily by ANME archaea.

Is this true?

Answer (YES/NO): NO